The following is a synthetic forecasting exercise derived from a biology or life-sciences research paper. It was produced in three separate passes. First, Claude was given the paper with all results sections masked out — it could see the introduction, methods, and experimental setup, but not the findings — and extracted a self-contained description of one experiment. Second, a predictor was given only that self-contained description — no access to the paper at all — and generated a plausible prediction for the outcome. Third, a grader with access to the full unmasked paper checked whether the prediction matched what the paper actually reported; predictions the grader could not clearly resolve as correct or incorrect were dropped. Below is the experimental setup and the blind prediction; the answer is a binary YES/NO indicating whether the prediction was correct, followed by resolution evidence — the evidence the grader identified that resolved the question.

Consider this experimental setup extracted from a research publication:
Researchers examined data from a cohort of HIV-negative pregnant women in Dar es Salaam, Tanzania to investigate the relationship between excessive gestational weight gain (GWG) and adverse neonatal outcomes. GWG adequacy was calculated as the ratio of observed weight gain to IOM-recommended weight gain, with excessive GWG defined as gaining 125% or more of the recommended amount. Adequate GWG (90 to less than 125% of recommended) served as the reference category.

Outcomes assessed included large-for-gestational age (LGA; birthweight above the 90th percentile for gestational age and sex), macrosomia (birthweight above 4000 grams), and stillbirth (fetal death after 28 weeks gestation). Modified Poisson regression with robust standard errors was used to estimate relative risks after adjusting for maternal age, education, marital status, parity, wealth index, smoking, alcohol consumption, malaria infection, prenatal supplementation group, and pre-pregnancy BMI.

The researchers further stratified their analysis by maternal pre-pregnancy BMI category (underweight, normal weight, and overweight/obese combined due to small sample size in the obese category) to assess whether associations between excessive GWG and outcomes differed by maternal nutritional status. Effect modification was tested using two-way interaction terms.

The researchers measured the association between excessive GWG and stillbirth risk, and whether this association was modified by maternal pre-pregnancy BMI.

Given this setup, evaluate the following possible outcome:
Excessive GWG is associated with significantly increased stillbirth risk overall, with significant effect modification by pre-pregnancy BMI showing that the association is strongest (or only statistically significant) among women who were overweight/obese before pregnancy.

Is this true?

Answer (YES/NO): NO